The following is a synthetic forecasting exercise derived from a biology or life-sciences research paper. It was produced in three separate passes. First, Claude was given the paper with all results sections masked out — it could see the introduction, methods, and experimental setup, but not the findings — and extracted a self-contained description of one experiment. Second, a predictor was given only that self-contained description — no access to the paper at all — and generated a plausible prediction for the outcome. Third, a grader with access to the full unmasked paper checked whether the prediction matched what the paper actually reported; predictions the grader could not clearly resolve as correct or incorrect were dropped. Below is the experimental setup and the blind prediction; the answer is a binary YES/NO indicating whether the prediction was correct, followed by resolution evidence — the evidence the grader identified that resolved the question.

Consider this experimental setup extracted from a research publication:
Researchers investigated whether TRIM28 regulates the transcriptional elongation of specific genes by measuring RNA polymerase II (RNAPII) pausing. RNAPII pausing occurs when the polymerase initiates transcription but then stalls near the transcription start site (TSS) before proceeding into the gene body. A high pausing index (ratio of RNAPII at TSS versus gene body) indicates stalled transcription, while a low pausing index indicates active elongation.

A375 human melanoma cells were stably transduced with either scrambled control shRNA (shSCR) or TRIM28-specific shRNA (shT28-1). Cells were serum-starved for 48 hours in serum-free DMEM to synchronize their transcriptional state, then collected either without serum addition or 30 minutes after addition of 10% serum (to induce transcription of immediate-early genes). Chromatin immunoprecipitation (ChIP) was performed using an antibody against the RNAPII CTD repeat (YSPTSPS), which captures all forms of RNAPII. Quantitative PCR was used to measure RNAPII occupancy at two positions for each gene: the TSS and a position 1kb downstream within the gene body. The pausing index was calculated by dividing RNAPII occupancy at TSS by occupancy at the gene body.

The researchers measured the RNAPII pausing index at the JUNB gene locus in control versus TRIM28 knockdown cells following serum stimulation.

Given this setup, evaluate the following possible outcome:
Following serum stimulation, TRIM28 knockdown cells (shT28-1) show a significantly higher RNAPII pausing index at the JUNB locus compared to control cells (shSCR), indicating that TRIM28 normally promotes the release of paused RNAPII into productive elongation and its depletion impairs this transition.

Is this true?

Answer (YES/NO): NO